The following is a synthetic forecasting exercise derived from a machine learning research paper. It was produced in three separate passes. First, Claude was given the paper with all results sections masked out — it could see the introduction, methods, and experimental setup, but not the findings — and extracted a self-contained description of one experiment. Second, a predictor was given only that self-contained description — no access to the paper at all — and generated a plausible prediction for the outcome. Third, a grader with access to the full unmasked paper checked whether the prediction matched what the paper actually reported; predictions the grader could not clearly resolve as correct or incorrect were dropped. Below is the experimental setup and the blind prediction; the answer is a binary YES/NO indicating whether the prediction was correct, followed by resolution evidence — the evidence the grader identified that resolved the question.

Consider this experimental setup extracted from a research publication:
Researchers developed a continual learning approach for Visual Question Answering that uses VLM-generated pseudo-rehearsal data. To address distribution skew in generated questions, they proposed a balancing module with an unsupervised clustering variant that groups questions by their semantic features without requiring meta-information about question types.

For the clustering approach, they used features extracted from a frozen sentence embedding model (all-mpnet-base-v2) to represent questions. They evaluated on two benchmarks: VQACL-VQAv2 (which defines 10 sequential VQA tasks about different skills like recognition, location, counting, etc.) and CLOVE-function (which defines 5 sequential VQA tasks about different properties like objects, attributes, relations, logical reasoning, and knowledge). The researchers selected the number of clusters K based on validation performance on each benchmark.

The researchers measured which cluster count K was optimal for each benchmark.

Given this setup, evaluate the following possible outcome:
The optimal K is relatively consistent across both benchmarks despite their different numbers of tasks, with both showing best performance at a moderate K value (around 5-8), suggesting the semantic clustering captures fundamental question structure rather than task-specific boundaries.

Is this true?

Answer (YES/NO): NO